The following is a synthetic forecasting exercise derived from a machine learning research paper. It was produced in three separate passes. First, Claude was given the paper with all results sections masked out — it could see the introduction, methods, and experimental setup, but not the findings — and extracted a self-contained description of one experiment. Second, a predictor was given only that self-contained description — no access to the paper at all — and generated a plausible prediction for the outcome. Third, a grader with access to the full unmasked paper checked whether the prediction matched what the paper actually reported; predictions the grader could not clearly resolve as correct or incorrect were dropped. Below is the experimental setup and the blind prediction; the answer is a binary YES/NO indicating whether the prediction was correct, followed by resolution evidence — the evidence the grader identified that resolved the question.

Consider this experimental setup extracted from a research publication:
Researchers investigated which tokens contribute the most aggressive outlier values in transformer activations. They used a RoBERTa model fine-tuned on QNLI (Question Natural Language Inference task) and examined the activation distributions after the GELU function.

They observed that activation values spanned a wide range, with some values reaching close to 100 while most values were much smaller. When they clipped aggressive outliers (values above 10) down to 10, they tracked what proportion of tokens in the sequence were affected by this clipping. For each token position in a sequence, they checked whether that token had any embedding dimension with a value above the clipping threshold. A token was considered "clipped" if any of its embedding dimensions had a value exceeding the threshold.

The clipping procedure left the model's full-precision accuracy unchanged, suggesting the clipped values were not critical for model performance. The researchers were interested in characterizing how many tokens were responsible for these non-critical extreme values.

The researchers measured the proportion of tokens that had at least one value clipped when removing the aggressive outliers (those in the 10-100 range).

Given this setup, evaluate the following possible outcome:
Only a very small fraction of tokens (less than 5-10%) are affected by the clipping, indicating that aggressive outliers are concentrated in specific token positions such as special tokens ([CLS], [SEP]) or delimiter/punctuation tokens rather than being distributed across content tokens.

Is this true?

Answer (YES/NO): YES